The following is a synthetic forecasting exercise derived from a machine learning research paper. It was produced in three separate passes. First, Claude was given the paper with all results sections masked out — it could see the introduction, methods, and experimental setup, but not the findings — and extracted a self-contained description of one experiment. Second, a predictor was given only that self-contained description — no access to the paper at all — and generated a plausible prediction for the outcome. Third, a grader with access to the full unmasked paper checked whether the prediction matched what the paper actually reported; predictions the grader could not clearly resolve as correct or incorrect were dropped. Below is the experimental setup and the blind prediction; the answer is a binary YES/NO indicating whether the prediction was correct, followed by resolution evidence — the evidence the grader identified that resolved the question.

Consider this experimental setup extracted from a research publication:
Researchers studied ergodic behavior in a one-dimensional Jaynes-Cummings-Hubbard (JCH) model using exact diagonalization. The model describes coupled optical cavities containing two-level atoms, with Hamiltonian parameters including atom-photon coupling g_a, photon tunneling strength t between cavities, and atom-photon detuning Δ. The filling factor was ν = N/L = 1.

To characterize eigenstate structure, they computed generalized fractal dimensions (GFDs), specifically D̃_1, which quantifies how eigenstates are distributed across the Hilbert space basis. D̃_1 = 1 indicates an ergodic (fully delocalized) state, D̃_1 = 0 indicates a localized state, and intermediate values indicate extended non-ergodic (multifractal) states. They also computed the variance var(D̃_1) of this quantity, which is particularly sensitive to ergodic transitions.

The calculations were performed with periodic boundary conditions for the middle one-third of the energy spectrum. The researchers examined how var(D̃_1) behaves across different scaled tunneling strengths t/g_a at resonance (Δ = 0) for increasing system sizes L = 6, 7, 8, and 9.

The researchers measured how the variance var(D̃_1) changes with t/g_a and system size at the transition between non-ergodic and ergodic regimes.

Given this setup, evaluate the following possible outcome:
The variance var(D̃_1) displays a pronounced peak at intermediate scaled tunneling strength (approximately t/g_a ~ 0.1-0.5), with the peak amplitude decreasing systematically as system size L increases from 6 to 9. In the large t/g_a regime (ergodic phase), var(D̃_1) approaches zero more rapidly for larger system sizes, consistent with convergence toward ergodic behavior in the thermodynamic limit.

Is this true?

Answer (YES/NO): NO